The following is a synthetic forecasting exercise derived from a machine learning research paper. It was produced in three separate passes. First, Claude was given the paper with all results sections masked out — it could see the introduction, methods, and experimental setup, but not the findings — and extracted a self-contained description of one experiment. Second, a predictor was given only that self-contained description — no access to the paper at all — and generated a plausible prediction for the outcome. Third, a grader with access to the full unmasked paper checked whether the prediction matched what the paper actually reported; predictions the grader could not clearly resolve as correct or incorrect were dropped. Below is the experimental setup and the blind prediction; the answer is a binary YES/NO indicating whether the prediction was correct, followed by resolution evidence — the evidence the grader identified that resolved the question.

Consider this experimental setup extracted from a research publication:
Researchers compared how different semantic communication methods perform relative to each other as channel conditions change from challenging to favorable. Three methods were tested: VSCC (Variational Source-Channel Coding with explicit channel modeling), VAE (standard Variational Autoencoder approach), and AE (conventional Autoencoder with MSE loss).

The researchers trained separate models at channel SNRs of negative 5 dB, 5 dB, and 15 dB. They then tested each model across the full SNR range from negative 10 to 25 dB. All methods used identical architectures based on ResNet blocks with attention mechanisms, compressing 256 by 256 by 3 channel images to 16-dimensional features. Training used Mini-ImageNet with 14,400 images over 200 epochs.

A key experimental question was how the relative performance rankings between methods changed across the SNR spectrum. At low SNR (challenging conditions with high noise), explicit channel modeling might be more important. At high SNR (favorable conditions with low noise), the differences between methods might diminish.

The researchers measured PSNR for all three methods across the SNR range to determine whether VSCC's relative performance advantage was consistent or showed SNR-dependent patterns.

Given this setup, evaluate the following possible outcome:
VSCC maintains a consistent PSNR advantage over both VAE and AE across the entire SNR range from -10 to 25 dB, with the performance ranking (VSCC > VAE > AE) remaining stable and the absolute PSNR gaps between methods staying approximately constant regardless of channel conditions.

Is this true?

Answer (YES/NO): NO